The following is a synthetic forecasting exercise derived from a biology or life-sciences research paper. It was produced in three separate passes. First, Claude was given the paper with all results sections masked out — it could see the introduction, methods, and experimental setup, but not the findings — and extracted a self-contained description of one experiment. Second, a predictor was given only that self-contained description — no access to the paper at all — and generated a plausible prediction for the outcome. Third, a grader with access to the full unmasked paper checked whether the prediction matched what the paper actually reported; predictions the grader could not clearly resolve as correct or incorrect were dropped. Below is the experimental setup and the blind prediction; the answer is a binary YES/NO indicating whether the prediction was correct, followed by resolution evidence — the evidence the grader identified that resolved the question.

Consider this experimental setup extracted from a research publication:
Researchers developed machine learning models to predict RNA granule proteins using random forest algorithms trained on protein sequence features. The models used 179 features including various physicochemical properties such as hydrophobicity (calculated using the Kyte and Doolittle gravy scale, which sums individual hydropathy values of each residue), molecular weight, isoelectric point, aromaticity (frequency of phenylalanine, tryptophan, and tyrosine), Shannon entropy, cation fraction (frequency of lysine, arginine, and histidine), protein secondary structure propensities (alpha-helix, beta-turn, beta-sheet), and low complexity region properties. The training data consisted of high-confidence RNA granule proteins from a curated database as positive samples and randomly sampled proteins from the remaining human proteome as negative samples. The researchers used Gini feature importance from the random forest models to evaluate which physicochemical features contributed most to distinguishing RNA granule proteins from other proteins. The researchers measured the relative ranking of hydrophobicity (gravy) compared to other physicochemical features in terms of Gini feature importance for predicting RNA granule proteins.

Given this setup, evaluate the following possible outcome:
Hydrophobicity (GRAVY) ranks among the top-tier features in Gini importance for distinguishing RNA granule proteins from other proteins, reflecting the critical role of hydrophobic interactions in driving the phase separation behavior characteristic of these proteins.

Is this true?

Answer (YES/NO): YES